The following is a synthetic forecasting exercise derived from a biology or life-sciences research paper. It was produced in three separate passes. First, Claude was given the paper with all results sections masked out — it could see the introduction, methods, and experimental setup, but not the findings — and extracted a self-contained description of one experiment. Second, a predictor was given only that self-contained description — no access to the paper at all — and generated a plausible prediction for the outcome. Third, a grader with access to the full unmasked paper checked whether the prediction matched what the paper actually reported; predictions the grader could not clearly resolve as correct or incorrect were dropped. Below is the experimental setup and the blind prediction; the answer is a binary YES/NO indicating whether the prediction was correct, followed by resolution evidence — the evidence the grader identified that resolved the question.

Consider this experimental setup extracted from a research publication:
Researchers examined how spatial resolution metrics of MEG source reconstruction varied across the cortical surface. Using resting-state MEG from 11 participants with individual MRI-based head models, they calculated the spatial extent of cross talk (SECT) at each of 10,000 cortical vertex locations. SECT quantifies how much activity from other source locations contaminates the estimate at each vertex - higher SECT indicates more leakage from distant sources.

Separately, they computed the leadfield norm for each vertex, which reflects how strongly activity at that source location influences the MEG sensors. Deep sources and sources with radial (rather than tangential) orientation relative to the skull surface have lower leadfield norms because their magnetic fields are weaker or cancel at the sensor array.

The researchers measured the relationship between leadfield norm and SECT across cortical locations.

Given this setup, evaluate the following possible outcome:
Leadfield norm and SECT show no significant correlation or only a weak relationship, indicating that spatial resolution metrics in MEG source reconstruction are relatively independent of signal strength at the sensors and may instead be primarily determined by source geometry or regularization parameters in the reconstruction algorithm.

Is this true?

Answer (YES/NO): NO